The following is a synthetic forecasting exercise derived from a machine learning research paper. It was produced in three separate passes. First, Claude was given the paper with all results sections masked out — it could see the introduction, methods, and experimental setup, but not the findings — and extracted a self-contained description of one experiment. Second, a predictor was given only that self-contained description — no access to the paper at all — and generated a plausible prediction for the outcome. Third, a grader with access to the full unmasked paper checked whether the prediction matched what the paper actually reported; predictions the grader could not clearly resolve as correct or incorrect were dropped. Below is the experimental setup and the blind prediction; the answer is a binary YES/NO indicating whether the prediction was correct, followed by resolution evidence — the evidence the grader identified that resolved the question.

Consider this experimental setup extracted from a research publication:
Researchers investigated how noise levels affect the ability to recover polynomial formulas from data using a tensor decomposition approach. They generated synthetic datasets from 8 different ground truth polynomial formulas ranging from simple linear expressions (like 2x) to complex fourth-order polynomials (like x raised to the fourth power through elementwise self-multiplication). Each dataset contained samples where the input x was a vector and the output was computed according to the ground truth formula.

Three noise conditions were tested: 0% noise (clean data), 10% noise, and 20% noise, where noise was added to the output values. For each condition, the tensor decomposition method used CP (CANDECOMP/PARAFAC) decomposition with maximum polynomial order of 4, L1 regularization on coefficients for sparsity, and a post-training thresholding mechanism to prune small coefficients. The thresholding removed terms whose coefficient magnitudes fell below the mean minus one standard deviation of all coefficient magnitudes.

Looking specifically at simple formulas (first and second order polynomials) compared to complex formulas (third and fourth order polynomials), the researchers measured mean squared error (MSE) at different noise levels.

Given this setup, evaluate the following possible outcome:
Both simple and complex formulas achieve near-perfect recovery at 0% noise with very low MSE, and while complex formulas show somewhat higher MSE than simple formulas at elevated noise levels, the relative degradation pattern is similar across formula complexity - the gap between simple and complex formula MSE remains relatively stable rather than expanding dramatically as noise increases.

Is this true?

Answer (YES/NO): NO